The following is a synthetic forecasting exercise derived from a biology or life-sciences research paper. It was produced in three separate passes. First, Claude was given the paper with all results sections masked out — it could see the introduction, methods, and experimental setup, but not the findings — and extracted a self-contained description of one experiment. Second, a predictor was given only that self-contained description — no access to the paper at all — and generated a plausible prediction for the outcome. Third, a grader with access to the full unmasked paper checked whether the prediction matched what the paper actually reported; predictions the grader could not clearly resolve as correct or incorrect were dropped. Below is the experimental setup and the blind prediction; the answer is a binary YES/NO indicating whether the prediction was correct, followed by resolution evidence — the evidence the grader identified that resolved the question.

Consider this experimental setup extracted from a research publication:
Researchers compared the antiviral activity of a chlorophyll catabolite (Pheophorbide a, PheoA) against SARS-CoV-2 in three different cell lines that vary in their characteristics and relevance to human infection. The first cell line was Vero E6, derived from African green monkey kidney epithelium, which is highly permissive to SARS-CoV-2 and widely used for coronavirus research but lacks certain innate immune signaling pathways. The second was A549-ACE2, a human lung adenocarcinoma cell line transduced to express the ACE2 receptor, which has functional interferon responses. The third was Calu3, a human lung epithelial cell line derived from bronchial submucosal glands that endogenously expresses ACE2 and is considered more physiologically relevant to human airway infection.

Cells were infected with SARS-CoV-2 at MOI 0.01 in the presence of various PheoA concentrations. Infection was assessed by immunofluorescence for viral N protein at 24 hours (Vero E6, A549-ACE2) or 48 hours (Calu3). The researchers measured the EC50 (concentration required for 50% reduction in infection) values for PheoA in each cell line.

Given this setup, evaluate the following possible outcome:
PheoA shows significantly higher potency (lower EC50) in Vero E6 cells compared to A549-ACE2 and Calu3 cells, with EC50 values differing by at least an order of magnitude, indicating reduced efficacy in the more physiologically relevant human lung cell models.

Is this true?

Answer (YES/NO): NO